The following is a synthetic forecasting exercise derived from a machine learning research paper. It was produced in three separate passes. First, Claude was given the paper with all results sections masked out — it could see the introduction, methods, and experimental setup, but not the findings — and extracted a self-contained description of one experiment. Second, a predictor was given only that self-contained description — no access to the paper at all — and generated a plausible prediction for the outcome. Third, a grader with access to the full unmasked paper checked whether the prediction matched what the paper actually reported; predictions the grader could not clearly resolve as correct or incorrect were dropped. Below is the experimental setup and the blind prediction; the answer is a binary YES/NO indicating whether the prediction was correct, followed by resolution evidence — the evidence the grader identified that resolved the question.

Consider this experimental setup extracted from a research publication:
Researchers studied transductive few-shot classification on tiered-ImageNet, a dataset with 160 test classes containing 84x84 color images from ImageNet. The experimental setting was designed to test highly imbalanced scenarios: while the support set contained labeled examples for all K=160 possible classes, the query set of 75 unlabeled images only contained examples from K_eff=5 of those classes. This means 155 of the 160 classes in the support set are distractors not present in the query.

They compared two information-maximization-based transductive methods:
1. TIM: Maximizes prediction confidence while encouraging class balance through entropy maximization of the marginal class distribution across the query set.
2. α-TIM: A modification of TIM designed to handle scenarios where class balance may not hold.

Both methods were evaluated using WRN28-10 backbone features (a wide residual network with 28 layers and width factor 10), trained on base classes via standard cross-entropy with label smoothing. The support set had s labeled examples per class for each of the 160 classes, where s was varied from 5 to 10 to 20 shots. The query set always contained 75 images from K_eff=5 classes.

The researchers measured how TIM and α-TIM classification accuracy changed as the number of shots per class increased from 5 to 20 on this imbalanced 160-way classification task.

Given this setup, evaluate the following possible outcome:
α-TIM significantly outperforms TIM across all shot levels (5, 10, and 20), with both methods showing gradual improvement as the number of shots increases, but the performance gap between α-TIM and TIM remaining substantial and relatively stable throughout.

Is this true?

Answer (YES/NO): NO